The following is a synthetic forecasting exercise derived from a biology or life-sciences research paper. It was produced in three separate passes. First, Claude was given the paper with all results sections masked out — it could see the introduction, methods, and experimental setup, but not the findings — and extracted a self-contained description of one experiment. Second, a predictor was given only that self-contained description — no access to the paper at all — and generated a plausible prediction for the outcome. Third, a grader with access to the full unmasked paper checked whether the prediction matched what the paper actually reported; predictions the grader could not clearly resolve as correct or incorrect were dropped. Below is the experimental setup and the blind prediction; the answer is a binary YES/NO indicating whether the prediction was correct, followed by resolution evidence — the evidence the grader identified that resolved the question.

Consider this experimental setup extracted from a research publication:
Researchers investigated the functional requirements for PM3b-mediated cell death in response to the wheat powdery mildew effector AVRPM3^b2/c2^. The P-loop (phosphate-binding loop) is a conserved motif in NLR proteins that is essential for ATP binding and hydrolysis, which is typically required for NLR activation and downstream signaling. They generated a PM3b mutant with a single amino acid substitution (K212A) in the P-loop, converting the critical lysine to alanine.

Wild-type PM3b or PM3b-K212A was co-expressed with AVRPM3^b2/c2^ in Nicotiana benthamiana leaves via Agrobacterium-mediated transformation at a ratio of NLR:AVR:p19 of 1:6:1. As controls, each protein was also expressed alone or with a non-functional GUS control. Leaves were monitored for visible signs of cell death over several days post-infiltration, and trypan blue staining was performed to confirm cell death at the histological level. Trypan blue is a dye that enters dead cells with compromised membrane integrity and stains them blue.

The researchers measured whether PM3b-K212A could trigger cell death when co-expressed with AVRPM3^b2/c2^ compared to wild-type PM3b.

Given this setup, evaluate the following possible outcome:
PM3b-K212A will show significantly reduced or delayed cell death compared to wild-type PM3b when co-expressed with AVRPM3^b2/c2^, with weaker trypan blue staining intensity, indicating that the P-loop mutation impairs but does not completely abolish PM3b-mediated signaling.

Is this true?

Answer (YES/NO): NO